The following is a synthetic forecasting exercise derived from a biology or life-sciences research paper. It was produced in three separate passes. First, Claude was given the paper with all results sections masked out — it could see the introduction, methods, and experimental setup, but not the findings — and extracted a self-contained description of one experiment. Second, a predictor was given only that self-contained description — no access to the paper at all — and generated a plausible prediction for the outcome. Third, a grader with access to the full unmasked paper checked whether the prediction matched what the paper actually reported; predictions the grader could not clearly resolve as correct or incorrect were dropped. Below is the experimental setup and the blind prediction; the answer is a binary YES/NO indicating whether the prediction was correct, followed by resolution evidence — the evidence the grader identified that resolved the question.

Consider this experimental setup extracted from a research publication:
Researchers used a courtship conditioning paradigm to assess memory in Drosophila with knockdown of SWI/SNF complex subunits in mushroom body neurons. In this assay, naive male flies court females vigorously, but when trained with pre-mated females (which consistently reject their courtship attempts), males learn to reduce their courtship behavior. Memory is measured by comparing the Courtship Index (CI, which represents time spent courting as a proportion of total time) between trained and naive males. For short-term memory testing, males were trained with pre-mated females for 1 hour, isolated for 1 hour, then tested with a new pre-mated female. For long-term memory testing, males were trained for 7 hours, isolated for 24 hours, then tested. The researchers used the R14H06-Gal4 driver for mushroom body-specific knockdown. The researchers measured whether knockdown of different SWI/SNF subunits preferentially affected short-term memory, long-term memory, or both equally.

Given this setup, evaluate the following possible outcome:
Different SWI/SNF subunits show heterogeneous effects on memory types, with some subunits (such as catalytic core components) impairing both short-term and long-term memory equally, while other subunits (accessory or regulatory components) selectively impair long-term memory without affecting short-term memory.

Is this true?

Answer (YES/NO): NO